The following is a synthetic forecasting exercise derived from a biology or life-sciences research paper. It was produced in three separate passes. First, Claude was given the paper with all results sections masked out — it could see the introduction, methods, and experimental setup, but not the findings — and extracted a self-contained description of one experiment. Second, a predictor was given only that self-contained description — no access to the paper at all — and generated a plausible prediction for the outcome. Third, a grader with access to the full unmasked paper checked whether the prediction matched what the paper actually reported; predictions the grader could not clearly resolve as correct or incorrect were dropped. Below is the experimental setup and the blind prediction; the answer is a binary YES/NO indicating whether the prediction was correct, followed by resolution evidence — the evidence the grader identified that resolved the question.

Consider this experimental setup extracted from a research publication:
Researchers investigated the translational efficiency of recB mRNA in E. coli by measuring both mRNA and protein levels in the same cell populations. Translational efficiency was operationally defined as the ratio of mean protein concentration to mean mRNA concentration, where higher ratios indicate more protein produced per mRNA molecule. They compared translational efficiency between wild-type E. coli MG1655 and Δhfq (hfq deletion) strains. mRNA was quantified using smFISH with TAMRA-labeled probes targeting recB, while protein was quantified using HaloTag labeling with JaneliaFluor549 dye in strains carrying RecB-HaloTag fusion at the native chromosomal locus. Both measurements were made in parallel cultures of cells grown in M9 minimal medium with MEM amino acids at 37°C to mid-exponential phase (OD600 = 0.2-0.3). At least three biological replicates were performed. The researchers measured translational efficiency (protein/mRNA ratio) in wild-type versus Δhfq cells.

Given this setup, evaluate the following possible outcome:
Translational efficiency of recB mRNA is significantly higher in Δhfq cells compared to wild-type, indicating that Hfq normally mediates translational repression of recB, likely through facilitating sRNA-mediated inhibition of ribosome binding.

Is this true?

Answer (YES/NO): NO